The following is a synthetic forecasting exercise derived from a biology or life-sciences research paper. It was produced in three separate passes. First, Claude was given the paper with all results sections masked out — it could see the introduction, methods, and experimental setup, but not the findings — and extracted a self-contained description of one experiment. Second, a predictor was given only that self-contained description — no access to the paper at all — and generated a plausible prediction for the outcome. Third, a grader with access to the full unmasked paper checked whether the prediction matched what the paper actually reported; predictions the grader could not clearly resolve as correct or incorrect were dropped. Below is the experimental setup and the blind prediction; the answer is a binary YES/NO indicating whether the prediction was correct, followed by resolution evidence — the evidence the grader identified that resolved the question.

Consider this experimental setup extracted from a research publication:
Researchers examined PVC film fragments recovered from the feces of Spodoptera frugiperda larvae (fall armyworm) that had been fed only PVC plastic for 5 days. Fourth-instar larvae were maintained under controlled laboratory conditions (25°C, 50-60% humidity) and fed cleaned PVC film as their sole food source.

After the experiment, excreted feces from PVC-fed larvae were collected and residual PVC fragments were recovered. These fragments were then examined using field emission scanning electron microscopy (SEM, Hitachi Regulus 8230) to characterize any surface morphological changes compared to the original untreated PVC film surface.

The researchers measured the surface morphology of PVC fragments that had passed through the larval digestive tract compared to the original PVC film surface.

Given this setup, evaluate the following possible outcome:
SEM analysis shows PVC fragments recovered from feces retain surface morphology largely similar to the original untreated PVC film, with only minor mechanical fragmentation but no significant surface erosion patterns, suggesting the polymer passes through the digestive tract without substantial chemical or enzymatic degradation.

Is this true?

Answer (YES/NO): NO